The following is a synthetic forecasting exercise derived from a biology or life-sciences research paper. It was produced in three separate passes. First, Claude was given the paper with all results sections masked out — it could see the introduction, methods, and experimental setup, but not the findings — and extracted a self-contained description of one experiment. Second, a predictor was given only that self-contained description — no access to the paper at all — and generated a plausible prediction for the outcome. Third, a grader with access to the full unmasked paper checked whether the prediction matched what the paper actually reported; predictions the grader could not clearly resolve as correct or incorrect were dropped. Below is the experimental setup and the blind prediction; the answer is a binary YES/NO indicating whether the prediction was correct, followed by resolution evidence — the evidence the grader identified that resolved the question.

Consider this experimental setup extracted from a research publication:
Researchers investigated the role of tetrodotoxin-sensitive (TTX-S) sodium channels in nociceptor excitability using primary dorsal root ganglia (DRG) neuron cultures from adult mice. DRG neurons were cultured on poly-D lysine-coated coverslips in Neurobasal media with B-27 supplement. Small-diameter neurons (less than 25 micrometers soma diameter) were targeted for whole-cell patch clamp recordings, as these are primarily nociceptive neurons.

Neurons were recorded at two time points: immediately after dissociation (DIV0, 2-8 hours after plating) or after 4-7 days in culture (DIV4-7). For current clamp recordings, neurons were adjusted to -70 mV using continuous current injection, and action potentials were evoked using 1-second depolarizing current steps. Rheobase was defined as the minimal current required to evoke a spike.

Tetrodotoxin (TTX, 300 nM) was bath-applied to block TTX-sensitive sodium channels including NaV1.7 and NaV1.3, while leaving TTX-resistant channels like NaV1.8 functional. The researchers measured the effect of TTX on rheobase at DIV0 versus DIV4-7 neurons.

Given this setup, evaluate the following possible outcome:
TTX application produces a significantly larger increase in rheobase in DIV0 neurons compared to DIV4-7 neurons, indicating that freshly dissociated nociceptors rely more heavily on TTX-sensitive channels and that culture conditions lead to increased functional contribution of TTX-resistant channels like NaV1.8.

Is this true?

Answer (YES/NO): NO